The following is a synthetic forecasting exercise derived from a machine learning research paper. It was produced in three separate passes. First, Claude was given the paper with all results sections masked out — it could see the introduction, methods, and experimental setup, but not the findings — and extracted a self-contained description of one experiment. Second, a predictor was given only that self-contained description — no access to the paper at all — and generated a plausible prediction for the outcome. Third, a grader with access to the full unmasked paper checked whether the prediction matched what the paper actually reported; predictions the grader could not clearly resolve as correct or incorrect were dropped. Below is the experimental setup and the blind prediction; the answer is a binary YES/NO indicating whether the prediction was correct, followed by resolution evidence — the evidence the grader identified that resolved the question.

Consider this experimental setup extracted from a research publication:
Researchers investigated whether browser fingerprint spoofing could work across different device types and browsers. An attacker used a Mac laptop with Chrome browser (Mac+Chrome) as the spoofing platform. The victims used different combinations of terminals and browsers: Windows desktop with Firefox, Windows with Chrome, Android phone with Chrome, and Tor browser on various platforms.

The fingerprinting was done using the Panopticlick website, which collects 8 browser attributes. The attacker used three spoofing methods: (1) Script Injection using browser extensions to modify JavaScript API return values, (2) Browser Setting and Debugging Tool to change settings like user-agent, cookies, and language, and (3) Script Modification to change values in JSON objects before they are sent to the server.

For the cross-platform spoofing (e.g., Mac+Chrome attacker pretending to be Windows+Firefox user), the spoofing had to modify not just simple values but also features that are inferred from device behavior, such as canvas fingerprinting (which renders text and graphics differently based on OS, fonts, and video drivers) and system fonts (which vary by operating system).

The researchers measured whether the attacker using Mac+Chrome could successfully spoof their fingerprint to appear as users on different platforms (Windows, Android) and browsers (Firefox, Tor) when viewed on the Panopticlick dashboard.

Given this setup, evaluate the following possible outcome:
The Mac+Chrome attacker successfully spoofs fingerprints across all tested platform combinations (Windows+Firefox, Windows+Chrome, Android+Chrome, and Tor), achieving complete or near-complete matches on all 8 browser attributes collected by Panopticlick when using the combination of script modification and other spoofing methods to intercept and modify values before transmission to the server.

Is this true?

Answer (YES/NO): NO